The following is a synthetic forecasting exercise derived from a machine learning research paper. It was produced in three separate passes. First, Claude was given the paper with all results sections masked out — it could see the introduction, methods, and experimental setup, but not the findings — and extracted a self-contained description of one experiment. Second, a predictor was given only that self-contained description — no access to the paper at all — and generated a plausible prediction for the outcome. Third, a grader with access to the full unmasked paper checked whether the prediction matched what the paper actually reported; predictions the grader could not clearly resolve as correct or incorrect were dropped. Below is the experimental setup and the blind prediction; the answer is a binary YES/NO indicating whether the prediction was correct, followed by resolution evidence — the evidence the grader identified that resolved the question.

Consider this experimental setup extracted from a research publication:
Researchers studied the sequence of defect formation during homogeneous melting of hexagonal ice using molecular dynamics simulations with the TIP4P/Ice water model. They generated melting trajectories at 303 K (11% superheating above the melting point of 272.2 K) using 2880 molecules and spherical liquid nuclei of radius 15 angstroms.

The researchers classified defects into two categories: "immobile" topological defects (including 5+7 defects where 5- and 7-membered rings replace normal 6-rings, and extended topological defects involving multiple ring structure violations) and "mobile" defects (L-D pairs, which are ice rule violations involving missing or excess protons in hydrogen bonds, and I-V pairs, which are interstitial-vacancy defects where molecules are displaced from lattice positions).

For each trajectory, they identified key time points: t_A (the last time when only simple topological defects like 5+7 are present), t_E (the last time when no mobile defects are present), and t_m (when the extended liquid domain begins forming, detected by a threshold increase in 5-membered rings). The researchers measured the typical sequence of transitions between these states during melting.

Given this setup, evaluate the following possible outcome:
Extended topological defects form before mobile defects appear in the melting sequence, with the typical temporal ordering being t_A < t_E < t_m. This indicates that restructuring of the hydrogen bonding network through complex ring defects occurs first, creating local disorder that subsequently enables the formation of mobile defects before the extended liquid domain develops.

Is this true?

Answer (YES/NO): NO